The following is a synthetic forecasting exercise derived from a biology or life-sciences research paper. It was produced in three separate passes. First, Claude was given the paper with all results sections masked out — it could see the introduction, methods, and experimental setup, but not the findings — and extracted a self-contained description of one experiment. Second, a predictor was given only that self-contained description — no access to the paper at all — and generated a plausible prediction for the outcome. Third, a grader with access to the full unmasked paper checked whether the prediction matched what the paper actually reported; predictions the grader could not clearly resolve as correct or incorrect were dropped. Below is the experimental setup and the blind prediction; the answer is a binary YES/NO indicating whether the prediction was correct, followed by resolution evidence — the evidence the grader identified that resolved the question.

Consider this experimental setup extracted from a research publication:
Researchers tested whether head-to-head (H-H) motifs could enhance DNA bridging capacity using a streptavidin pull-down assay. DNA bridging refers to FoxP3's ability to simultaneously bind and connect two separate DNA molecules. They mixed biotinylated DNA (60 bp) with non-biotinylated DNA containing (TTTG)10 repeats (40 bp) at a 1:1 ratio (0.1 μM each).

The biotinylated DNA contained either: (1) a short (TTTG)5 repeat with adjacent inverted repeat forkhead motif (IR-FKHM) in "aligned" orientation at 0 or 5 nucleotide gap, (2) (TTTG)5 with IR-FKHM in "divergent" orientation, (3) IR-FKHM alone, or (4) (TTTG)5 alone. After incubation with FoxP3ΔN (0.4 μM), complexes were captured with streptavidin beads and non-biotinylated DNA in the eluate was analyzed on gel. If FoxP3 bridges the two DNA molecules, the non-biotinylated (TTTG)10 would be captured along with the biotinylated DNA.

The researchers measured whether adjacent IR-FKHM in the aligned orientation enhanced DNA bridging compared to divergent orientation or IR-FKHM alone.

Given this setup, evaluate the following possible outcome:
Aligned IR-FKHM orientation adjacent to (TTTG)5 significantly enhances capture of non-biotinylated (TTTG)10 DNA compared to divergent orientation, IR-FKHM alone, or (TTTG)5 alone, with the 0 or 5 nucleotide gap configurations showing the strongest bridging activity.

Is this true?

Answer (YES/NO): YES